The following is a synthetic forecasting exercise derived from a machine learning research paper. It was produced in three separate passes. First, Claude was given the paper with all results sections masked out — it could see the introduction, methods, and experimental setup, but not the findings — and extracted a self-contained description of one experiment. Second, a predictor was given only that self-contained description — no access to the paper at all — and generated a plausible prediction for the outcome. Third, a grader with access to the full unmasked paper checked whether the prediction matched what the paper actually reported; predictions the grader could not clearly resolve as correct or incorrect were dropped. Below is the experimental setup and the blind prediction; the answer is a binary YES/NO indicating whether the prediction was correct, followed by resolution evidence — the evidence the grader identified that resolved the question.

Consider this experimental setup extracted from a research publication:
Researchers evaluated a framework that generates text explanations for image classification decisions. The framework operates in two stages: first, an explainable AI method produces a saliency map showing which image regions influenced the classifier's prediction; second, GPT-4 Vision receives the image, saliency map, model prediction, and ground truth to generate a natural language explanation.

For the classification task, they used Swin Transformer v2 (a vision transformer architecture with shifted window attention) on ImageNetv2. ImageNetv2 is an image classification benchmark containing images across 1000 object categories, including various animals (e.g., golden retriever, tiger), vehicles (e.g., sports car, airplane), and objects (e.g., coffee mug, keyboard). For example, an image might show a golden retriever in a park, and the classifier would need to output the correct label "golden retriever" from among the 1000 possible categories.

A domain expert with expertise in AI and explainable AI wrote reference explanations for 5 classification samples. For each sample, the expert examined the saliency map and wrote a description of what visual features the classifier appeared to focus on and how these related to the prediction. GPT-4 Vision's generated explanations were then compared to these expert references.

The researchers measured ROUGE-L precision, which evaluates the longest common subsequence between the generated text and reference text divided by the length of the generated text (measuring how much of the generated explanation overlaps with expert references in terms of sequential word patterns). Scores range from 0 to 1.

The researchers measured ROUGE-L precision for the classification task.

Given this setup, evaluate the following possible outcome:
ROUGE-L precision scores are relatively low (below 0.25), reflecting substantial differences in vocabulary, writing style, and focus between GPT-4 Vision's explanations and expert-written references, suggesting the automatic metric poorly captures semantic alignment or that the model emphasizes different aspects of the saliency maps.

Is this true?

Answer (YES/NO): NO